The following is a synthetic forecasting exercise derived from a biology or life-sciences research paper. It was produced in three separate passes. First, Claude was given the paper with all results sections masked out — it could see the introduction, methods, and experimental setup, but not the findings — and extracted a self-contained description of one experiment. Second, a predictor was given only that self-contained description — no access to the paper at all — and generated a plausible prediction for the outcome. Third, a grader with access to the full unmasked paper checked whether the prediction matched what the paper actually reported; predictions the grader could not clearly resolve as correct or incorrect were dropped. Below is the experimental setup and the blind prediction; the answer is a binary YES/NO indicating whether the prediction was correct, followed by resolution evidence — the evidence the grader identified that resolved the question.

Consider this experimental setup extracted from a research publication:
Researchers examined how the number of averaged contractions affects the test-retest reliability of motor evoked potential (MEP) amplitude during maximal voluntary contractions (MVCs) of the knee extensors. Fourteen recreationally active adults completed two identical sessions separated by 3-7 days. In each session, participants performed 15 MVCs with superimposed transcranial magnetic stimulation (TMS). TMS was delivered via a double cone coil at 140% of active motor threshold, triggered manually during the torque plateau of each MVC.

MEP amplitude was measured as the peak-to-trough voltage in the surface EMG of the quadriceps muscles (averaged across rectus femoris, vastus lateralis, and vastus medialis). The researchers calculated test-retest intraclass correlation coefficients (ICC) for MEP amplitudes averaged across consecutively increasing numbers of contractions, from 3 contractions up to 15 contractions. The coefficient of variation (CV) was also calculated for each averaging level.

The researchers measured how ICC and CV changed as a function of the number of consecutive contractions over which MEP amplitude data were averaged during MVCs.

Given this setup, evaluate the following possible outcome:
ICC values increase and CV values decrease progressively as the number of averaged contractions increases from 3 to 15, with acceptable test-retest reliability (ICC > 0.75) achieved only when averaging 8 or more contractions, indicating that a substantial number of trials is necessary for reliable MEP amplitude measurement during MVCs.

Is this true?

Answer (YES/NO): NO